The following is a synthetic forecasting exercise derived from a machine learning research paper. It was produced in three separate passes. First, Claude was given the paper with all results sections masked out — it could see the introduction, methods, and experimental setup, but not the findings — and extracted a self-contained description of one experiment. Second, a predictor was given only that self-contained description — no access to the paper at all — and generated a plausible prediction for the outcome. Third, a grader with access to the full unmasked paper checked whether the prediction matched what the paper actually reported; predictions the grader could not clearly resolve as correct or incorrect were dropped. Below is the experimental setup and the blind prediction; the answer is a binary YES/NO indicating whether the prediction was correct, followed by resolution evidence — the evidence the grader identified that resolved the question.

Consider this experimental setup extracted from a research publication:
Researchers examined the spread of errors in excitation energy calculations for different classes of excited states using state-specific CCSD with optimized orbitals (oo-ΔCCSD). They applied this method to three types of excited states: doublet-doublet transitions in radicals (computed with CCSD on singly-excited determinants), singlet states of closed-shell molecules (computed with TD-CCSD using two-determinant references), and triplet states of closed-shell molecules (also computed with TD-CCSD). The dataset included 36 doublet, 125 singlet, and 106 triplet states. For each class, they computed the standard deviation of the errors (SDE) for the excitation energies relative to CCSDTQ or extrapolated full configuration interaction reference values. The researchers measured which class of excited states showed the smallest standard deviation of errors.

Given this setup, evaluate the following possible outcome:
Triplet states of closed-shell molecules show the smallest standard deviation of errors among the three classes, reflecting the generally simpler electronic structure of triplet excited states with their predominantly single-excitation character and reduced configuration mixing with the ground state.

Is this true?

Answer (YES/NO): NO